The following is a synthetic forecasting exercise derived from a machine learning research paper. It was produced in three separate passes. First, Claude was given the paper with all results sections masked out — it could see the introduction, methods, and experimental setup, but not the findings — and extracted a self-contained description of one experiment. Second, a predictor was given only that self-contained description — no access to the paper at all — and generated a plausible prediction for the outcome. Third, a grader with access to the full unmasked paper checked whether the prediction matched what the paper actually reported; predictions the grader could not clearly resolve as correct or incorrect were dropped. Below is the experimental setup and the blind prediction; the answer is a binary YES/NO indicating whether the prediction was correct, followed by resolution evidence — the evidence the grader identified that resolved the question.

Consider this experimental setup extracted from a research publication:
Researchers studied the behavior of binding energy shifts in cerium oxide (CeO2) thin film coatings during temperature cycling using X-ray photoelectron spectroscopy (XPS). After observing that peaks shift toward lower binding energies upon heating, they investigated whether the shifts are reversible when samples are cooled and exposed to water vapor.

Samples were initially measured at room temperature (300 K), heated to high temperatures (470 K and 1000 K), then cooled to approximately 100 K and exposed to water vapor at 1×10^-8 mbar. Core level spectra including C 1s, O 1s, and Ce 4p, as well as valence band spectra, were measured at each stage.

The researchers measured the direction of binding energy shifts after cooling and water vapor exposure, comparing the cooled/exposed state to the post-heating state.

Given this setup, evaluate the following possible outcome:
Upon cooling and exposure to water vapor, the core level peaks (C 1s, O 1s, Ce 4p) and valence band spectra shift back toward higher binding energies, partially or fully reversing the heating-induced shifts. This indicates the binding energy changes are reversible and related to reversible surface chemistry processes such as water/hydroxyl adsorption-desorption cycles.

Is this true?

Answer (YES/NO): NO